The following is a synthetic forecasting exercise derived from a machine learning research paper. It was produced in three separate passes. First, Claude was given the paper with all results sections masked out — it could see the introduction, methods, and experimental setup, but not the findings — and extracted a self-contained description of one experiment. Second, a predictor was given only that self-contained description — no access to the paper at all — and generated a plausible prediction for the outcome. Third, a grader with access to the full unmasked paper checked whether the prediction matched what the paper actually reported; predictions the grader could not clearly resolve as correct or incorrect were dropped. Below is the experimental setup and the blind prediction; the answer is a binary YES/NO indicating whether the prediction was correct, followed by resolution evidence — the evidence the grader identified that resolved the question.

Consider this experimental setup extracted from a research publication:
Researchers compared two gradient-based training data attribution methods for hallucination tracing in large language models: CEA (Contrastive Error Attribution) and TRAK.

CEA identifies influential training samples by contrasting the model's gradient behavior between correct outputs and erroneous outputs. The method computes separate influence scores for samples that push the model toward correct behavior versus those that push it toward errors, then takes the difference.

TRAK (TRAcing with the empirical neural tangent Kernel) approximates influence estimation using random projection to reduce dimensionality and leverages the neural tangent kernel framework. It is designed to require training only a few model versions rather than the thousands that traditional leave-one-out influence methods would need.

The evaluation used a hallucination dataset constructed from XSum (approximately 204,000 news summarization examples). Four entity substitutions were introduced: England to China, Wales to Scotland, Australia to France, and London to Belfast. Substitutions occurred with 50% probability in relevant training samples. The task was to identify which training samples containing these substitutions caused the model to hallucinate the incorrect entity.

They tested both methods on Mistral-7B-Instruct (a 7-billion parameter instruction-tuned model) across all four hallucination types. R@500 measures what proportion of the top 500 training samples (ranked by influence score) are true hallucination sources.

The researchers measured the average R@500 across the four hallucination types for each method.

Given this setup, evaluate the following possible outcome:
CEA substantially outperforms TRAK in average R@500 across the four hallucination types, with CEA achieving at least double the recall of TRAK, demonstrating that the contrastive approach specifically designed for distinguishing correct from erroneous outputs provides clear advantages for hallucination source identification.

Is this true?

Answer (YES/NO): NO